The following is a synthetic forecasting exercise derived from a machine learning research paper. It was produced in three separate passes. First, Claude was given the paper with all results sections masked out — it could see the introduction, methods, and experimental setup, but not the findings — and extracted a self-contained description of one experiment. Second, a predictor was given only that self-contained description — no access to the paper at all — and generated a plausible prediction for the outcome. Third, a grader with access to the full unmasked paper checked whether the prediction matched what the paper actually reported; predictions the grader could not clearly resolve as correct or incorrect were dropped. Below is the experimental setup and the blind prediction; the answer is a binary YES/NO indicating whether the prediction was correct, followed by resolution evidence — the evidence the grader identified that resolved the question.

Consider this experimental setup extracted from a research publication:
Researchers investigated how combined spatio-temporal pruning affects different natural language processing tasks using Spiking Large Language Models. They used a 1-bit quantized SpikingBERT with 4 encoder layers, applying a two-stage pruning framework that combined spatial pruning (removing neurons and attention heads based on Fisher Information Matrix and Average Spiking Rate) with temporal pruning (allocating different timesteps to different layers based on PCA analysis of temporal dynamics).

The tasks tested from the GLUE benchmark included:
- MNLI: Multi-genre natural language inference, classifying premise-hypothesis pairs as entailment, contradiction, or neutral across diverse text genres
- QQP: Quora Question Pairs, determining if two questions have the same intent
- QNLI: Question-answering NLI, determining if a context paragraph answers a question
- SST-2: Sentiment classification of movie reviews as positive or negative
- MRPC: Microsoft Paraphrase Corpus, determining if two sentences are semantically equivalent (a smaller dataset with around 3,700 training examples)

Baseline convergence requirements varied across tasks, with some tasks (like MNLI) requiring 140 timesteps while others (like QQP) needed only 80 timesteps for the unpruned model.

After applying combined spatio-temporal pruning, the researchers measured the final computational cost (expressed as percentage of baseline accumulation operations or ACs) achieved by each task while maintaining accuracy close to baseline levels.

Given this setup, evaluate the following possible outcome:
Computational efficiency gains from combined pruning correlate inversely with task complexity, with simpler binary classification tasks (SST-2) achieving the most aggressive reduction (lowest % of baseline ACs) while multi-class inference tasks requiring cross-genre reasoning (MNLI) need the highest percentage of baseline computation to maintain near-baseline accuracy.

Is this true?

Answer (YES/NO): NO